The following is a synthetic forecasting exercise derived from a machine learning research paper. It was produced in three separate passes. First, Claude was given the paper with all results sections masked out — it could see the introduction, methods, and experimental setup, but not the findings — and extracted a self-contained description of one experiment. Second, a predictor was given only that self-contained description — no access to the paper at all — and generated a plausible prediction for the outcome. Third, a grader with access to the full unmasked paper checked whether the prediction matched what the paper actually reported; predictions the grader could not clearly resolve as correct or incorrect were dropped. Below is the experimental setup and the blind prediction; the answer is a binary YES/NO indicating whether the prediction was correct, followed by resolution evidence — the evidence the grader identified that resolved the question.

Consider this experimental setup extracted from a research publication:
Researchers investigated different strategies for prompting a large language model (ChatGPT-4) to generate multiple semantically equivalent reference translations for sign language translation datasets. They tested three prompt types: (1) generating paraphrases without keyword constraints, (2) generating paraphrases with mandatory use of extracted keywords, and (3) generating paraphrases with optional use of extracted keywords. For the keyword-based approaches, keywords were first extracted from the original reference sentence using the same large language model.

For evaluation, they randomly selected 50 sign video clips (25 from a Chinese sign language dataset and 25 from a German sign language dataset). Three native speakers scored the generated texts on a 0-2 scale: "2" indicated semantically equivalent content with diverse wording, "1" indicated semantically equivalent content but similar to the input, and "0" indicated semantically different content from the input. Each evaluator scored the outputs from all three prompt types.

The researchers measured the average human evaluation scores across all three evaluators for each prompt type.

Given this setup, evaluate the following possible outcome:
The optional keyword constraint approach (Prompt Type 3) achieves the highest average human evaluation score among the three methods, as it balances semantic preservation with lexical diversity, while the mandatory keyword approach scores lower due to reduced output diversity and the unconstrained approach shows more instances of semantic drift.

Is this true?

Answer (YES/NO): YES